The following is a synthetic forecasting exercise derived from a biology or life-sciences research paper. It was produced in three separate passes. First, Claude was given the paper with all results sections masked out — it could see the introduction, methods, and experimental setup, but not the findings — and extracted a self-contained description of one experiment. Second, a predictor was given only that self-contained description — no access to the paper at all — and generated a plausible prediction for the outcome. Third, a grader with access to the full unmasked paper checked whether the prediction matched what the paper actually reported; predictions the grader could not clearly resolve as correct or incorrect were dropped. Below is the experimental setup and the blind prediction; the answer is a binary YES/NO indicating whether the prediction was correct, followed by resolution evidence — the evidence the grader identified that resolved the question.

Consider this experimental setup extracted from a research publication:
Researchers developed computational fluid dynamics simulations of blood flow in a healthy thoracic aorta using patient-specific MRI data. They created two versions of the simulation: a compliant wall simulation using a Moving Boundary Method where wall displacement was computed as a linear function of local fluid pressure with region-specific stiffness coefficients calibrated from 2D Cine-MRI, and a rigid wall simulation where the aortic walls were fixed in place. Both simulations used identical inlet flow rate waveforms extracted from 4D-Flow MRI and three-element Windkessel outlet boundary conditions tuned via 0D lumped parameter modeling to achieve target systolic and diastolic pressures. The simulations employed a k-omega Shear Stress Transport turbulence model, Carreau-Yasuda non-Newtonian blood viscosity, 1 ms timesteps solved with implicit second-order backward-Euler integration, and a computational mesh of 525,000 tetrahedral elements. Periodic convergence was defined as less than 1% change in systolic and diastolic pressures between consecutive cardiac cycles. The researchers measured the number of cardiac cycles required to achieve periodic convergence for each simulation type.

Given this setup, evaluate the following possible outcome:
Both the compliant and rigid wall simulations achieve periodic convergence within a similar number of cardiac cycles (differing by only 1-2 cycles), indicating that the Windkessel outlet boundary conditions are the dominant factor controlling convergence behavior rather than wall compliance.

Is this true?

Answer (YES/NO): NO